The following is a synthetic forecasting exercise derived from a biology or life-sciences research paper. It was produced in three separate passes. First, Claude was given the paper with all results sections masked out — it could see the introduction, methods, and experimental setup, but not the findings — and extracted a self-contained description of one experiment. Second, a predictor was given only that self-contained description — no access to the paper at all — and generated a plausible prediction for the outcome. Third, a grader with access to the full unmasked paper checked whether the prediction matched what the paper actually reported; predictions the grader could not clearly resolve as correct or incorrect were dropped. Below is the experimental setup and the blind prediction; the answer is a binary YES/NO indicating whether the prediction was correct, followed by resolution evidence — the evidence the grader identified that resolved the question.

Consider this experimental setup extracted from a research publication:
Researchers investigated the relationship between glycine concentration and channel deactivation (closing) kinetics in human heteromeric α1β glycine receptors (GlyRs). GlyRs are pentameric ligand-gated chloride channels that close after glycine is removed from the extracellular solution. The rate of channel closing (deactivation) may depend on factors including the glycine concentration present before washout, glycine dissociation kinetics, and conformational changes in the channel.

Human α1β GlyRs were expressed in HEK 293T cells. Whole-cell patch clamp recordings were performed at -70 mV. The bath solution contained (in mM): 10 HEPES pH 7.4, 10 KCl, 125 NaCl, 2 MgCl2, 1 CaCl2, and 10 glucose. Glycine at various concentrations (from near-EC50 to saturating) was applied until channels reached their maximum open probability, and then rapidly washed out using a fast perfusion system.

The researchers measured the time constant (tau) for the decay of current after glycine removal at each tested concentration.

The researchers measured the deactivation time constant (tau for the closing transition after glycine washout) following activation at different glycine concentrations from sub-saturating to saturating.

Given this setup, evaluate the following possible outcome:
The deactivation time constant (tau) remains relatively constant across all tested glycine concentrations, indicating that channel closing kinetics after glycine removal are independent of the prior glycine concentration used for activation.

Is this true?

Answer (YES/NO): NO